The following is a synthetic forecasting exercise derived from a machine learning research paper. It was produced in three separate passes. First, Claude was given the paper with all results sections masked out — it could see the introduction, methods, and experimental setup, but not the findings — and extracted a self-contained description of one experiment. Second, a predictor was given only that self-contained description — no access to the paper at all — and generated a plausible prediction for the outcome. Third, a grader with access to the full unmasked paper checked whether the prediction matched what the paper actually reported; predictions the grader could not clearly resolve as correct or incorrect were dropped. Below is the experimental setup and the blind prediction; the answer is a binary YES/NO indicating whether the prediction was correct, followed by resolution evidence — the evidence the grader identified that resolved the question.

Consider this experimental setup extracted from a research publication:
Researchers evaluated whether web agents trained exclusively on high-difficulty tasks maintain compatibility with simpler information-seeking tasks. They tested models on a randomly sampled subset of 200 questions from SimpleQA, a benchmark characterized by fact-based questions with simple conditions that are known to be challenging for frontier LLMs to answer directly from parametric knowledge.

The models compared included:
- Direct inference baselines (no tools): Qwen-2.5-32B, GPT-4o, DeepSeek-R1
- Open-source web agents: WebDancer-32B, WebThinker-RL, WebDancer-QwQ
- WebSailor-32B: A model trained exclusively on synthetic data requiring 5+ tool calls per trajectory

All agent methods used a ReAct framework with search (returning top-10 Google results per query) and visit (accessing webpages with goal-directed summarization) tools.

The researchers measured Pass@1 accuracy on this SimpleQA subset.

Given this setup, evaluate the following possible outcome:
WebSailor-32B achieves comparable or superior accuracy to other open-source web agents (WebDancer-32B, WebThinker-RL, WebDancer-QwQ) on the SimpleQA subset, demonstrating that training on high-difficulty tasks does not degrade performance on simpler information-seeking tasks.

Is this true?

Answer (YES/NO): YES